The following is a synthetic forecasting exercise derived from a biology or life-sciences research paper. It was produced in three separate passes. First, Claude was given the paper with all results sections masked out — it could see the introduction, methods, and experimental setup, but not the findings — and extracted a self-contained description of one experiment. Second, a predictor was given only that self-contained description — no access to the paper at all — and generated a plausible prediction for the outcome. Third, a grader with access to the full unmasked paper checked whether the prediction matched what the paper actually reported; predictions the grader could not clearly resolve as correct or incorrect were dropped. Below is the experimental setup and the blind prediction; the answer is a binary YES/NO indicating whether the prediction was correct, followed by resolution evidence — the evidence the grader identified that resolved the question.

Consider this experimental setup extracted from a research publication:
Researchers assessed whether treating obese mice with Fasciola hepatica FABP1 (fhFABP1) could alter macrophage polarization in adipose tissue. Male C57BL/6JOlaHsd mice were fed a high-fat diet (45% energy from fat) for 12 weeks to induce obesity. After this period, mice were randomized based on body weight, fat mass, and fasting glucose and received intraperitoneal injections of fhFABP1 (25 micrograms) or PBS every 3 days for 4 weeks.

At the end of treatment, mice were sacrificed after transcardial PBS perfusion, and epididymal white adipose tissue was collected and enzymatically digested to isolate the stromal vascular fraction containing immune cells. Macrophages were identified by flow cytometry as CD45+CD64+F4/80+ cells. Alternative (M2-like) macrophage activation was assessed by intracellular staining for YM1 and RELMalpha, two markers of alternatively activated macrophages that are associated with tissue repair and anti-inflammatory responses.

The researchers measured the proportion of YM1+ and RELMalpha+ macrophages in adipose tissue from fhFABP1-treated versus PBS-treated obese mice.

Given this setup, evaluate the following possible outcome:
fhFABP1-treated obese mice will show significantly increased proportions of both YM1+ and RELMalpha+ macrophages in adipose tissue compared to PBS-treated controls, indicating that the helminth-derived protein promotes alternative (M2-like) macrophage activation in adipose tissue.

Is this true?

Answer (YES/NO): NO